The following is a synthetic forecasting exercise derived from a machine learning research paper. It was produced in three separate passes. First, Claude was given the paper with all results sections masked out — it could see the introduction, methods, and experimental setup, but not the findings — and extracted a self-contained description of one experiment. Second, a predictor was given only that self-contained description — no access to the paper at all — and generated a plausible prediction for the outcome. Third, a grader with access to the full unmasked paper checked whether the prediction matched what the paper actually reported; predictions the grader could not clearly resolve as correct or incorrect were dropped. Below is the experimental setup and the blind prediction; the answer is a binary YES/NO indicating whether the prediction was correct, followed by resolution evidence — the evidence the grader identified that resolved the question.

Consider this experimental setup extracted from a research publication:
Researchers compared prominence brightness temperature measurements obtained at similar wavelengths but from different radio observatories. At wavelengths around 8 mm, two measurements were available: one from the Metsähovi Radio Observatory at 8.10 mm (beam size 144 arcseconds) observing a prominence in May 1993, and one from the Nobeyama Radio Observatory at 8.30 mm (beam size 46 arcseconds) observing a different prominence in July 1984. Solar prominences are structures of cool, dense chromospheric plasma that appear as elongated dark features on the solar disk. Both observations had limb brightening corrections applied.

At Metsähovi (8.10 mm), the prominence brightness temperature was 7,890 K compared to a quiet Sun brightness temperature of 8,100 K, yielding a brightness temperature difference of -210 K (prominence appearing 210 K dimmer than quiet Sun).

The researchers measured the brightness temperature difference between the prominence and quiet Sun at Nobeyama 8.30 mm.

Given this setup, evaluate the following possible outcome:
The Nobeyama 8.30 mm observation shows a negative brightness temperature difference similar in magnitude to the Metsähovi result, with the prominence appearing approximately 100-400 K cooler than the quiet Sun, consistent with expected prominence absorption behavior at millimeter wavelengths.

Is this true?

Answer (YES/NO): NO